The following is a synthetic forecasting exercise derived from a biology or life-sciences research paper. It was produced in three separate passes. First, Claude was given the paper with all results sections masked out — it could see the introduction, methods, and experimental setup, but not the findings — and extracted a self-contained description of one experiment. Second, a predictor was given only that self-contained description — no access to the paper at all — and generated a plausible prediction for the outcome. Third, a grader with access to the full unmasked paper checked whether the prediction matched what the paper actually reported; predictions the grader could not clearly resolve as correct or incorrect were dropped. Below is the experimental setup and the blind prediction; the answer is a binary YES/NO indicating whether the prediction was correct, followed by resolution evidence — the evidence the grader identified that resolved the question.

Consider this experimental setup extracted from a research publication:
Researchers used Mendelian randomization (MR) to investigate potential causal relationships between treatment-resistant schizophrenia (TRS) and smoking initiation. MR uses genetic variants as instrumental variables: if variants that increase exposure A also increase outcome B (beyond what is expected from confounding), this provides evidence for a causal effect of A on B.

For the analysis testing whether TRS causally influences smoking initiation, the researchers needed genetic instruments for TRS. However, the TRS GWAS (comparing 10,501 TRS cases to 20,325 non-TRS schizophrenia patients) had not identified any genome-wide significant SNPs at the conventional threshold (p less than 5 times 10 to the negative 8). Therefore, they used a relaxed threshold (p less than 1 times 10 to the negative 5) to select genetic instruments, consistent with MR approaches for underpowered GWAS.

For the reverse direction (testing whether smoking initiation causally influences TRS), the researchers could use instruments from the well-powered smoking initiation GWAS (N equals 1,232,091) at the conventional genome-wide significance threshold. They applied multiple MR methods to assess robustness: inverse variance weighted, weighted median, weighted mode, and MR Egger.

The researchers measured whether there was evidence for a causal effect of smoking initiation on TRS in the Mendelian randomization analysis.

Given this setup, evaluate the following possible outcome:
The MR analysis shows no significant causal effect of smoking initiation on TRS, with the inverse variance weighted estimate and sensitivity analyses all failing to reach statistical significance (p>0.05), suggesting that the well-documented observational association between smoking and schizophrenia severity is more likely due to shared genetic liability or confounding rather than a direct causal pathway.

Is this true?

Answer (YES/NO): YES